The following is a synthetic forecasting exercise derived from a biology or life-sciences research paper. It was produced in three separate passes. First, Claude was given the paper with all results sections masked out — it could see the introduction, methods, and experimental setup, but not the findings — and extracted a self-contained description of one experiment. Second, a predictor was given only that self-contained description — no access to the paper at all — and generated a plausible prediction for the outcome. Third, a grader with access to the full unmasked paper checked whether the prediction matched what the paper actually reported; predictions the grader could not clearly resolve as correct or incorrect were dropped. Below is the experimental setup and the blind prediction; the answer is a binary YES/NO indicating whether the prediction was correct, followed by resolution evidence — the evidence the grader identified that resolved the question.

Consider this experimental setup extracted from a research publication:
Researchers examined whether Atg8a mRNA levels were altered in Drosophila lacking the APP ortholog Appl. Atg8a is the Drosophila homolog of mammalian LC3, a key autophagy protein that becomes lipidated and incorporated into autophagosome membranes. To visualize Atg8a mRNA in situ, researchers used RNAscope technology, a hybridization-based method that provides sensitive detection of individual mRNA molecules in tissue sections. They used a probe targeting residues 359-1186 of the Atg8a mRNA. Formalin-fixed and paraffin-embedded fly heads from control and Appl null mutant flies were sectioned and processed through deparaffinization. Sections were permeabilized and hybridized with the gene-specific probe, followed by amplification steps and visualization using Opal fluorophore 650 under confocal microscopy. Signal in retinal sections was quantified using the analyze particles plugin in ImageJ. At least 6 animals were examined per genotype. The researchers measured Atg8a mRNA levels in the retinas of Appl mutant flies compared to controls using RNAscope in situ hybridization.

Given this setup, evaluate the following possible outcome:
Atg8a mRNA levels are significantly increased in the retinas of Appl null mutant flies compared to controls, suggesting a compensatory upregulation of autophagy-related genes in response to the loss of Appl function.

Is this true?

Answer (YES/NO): YES